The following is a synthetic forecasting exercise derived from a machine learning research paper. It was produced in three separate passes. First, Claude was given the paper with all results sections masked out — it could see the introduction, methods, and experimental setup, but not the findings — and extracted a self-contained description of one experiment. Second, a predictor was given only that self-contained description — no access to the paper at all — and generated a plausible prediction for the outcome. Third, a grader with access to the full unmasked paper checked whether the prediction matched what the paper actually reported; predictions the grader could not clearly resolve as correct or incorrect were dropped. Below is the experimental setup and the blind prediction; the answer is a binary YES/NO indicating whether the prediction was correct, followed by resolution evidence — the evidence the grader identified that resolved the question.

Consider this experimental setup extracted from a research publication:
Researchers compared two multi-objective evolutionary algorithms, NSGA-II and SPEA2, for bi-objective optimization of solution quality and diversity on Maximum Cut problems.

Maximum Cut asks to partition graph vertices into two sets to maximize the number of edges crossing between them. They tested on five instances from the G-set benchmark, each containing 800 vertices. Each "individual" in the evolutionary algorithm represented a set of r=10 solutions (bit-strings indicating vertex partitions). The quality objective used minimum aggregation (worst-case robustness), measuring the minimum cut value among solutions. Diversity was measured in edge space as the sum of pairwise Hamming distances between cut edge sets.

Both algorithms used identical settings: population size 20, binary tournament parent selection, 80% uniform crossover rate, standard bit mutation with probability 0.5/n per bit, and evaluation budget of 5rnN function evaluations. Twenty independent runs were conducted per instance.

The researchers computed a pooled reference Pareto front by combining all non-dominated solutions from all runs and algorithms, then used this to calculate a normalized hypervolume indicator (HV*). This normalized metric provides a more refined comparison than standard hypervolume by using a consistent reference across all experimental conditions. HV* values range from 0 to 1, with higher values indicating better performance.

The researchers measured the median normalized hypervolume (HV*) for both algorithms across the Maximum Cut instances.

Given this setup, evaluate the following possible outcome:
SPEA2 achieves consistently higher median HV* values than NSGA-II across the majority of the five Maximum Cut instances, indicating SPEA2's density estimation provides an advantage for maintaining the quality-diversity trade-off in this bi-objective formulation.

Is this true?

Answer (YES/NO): NO